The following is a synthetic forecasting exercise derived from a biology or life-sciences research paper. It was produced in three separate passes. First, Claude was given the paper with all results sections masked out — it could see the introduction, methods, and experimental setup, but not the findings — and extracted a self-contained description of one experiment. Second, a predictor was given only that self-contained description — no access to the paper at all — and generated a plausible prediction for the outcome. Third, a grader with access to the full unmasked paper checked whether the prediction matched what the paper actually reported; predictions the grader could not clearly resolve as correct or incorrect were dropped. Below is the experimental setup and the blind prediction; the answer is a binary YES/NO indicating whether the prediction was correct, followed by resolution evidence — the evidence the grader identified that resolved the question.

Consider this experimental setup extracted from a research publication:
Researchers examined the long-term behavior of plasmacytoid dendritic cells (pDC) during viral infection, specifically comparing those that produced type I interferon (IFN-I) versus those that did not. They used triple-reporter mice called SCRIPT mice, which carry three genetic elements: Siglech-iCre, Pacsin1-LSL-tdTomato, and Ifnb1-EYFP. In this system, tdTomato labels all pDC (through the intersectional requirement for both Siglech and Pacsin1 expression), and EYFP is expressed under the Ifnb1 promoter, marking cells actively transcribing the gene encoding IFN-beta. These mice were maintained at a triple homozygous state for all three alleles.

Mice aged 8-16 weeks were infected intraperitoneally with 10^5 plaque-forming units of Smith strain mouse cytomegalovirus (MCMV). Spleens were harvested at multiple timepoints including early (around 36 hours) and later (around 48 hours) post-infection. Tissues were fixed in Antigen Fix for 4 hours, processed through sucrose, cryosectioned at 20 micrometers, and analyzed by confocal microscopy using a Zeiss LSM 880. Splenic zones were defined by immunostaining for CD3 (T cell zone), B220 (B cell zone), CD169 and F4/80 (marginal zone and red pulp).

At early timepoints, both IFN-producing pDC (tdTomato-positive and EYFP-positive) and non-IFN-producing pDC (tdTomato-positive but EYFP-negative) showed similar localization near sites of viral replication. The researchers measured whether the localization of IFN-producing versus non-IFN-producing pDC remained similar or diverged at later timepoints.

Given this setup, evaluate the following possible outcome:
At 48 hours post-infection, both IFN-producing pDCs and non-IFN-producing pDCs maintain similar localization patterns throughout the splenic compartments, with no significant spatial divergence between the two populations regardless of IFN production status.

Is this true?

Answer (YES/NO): NO